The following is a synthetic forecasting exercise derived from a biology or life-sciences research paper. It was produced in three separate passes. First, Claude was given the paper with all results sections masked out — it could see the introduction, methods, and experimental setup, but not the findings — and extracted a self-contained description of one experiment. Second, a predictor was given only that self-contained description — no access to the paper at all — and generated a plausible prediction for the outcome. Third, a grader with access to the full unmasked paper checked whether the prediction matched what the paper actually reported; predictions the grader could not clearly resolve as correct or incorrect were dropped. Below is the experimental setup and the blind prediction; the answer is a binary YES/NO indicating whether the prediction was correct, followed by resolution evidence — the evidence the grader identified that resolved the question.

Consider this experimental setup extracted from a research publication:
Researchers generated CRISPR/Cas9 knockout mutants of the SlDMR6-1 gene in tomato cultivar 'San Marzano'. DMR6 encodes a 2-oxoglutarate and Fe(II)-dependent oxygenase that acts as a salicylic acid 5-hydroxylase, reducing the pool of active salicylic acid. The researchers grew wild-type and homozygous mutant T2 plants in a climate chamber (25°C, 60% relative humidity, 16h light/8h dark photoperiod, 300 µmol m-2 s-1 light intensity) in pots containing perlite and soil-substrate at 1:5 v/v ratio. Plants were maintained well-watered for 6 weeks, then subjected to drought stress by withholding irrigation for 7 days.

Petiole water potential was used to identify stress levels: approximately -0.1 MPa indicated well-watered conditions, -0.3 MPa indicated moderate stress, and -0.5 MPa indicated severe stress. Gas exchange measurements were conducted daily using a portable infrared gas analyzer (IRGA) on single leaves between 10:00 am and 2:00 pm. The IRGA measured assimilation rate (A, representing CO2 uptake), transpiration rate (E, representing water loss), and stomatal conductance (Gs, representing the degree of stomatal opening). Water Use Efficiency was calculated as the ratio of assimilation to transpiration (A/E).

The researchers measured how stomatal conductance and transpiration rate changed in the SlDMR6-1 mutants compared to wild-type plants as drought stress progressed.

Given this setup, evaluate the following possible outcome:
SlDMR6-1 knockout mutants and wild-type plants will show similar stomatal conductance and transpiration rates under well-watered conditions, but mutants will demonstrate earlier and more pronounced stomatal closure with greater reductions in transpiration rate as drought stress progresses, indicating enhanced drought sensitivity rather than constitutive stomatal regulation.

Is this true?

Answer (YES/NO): NO